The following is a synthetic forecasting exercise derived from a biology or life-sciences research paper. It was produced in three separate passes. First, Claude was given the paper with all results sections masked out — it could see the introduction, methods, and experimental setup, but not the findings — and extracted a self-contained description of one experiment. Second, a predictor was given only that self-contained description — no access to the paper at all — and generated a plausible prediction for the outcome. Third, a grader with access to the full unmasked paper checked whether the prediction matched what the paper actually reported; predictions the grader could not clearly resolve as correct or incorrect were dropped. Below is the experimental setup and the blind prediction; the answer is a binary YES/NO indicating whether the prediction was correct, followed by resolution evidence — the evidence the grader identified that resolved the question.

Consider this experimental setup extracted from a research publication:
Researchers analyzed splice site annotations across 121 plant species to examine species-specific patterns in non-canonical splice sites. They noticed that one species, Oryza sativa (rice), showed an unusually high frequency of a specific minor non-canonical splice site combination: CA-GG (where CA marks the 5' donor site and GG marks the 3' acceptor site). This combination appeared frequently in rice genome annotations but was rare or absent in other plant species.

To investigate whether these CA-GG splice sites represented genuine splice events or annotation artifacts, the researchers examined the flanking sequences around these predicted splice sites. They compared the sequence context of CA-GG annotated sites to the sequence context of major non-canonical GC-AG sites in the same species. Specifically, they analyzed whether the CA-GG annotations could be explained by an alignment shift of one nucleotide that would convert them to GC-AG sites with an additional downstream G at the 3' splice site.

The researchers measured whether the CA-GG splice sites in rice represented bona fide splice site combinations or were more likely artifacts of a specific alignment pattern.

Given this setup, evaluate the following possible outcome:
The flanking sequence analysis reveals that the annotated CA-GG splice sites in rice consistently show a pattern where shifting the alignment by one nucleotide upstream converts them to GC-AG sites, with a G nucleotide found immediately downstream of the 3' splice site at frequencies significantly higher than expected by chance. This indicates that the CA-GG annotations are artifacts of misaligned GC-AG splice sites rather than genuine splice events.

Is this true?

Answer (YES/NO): YES